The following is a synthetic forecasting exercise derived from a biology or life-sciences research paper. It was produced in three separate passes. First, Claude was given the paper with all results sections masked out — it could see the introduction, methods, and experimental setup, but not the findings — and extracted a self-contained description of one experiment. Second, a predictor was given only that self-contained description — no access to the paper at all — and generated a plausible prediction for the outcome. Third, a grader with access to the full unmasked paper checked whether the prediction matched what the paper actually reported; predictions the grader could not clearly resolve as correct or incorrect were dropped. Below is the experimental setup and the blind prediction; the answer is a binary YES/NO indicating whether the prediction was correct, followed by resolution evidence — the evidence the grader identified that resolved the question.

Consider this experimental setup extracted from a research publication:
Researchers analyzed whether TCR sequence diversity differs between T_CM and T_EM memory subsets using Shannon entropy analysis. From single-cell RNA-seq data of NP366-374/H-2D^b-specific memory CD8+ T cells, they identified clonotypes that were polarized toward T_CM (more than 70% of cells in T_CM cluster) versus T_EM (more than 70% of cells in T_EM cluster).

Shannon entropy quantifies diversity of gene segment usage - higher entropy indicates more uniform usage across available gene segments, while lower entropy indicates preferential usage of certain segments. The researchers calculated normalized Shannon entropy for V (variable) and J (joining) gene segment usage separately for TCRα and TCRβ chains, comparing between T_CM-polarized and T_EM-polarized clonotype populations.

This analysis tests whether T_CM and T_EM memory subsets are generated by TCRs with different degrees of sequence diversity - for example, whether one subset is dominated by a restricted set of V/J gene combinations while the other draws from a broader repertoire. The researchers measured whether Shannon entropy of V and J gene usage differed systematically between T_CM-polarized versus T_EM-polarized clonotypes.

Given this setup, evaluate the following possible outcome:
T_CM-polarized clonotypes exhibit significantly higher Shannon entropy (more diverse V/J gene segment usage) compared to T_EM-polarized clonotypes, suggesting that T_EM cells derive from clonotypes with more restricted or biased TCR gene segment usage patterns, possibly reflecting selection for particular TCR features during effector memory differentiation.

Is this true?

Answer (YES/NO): YES